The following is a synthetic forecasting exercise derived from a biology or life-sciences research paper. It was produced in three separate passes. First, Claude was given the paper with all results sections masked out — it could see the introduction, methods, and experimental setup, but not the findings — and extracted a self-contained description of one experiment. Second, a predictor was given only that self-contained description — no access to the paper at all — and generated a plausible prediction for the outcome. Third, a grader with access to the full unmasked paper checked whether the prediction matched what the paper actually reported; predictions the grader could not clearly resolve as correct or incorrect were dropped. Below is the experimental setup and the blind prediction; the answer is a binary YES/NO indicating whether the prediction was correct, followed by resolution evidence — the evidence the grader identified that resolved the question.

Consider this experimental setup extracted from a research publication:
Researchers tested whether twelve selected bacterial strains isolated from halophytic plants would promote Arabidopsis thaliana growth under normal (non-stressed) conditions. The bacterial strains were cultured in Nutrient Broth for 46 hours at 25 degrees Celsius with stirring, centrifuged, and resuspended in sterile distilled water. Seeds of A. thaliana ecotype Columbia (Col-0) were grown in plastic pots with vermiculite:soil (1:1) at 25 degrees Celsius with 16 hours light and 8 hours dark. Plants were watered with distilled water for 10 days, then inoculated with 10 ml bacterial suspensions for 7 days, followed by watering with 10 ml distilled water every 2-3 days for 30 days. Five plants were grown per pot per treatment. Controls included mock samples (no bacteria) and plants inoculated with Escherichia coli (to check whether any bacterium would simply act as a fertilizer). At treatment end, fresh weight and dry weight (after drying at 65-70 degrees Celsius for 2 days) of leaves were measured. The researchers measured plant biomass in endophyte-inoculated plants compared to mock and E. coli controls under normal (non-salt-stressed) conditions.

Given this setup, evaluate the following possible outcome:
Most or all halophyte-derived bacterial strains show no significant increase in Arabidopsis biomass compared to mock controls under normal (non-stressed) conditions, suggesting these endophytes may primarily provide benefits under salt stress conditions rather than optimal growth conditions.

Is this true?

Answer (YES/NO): NO